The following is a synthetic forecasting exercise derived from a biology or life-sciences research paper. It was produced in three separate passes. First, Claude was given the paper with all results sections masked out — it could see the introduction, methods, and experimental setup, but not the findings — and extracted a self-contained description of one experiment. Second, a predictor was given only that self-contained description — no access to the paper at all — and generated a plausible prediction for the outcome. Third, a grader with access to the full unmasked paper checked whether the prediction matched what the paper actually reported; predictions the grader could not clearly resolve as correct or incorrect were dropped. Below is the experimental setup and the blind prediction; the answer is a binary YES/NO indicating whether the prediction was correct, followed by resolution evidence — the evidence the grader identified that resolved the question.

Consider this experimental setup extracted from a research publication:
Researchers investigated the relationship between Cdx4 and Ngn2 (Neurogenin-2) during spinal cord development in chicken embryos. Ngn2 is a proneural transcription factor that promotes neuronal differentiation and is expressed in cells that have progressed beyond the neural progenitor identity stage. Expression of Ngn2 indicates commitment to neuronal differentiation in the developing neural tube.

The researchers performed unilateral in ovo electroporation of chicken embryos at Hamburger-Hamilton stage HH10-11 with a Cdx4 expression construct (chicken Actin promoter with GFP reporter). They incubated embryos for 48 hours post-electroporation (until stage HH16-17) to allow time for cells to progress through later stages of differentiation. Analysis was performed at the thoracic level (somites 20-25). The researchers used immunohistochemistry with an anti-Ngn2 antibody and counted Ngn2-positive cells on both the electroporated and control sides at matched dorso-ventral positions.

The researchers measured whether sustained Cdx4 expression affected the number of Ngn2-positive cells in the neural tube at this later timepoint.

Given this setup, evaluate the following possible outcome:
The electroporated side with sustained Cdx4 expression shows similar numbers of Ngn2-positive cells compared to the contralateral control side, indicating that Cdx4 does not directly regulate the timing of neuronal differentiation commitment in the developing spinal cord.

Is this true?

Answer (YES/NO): NO